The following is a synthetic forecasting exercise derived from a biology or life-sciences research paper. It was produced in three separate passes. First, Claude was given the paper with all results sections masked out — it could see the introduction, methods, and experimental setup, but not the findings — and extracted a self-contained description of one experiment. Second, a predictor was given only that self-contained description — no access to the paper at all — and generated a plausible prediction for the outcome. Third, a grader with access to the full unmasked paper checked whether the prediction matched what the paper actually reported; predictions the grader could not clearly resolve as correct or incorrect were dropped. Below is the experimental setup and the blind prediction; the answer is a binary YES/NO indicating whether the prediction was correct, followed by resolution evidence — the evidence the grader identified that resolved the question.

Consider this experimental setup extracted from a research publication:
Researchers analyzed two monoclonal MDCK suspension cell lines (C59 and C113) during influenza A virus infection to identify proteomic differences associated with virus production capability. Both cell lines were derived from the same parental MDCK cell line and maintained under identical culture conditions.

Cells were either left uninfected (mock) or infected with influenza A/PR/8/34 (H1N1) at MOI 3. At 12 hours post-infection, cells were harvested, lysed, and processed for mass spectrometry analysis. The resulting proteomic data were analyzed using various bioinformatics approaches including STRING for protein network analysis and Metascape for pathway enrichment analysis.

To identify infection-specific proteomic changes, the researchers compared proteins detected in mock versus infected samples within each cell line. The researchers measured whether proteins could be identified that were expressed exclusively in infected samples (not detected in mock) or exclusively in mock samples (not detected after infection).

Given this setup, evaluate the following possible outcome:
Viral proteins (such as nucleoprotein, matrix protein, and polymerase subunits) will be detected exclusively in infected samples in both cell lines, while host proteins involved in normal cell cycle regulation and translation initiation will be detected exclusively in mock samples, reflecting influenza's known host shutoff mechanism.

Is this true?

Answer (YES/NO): NO